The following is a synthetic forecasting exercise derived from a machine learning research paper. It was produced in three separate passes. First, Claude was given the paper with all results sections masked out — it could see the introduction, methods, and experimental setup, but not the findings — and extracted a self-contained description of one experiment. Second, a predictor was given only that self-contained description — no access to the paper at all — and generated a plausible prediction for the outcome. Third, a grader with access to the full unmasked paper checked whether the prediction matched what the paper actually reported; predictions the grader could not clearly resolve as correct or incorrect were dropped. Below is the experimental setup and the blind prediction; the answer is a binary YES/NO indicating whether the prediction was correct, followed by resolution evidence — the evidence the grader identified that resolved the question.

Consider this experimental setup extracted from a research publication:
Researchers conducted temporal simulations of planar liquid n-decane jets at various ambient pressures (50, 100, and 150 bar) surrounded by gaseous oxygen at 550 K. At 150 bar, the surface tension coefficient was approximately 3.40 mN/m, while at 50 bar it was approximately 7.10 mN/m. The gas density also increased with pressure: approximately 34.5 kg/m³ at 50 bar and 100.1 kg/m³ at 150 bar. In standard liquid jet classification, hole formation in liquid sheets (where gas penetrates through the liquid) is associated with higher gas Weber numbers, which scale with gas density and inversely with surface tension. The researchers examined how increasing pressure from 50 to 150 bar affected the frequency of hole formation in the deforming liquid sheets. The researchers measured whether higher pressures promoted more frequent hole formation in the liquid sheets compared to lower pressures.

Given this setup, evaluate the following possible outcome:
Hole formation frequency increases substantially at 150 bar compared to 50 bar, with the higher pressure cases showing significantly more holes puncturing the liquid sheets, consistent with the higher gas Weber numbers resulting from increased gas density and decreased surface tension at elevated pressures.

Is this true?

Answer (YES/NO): YES